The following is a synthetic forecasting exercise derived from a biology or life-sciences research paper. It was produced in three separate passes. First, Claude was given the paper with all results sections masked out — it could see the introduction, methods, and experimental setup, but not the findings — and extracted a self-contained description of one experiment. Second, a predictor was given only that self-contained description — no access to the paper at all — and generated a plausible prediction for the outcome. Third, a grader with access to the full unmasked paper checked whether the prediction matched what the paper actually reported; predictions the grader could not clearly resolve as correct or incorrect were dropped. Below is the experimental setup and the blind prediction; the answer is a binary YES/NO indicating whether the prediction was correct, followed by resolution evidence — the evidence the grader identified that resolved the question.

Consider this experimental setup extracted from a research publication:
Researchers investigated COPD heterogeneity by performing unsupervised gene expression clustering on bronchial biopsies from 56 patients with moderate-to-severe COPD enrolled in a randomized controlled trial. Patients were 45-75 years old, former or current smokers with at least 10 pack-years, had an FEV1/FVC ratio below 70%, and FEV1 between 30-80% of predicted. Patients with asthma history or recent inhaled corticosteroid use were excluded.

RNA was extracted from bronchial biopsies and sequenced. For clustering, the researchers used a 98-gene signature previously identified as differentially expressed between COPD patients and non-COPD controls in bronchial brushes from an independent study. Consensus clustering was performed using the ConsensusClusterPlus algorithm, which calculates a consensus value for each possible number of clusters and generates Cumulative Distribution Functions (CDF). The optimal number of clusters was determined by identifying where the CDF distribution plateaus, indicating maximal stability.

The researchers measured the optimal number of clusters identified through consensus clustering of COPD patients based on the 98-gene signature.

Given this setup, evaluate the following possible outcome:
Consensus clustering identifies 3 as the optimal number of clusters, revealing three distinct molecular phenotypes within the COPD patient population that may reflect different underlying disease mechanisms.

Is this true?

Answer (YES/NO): NO